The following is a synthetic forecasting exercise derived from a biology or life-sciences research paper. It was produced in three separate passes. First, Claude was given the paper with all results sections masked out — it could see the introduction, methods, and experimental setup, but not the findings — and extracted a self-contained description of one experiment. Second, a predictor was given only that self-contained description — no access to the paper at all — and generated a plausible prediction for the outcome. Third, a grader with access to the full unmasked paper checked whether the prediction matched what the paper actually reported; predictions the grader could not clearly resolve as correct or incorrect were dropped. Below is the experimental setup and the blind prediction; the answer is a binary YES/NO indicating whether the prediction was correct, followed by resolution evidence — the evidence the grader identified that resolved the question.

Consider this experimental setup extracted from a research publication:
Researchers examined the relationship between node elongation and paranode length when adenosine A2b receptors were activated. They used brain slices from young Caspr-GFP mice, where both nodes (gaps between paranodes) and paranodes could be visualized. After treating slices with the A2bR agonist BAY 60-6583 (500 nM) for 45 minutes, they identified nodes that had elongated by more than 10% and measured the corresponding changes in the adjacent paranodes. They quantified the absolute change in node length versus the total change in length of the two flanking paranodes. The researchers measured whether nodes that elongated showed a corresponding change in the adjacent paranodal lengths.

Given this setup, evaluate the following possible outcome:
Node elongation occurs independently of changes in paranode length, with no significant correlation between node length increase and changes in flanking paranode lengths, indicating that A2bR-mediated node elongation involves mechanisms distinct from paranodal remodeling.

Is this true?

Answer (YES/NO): NO